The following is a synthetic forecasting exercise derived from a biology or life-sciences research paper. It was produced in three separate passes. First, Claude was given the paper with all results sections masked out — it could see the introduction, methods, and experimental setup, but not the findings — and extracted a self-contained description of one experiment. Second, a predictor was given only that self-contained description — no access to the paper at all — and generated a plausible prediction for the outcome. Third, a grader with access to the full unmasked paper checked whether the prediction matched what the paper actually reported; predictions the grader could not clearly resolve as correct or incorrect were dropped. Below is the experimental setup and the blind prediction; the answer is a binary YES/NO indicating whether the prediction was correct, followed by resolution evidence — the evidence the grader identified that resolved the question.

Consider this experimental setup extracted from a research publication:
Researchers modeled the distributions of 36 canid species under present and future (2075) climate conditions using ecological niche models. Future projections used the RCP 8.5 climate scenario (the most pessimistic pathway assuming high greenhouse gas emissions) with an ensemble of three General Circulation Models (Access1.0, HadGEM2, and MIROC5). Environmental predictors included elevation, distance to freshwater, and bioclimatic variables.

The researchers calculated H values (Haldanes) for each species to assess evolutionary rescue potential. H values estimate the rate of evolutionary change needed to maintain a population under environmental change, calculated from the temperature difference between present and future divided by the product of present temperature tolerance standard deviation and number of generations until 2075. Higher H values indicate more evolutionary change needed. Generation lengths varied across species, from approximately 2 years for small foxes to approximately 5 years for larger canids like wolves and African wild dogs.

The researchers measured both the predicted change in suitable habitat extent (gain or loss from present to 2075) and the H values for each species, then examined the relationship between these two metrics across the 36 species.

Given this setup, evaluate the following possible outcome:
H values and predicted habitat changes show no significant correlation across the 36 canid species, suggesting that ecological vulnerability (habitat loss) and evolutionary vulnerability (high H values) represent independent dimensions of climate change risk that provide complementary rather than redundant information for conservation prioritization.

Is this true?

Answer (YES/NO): NO